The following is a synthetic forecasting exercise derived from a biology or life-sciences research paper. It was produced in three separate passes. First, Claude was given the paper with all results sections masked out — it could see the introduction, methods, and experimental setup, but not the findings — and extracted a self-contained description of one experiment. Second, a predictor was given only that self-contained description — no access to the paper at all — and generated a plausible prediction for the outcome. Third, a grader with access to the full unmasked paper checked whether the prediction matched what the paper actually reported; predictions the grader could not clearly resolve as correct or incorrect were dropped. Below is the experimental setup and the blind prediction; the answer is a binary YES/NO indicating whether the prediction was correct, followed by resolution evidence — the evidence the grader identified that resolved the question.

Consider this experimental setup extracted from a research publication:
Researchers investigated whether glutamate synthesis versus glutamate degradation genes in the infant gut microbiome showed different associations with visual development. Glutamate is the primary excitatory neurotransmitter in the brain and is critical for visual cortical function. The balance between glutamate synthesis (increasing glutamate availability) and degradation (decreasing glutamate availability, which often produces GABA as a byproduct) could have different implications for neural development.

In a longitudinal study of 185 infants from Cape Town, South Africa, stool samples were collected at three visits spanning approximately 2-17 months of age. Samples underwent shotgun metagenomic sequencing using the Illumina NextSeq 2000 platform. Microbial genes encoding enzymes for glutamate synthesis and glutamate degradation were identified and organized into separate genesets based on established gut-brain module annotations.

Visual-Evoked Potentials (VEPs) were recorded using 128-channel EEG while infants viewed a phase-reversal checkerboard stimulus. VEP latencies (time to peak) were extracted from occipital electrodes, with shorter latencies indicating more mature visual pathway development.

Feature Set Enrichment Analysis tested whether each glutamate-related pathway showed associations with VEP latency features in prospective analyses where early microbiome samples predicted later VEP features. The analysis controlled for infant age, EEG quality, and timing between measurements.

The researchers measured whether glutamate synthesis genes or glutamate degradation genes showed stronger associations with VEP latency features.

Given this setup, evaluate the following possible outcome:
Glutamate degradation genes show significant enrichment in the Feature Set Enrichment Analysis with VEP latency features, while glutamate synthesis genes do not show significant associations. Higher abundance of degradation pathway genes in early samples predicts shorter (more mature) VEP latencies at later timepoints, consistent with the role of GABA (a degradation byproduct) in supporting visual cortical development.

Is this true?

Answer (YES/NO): NO